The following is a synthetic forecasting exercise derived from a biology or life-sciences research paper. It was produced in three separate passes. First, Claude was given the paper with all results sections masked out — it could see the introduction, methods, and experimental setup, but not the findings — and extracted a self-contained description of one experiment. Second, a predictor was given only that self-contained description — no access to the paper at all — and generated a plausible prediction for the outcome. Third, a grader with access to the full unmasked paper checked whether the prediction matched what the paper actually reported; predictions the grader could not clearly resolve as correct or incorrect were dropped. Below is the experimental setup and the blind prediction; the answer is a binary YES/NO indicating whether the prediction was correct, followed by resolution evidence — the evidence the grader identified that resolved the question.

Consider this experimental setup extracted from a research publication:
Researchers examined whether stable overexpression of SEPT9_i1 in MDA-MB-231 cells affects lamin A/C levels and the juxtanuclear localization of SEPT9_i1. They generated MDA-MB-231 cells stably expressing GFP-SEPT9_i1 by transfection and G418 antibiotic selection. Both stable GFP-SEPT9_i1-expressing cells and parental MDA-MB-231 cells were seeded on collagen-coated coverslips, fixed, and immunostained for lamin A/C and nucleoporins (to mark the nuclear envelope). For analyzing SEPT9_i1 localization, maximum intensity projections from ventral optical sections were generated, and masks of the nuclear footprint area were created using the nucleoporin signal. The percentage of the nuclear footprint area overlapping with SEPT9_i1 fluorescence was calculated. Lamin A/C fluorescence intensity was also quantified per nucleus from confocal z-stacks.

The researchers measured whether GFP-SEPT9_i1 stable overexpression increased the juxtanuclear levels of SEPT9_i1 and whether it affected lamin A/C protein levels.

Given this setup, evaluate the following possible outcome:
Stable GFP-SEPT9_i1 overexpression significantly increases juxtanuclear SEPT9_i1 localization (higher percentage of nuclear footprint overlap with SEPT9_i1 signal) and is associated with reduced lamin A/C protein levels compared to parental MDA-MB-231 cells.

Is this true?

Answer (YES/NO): NO